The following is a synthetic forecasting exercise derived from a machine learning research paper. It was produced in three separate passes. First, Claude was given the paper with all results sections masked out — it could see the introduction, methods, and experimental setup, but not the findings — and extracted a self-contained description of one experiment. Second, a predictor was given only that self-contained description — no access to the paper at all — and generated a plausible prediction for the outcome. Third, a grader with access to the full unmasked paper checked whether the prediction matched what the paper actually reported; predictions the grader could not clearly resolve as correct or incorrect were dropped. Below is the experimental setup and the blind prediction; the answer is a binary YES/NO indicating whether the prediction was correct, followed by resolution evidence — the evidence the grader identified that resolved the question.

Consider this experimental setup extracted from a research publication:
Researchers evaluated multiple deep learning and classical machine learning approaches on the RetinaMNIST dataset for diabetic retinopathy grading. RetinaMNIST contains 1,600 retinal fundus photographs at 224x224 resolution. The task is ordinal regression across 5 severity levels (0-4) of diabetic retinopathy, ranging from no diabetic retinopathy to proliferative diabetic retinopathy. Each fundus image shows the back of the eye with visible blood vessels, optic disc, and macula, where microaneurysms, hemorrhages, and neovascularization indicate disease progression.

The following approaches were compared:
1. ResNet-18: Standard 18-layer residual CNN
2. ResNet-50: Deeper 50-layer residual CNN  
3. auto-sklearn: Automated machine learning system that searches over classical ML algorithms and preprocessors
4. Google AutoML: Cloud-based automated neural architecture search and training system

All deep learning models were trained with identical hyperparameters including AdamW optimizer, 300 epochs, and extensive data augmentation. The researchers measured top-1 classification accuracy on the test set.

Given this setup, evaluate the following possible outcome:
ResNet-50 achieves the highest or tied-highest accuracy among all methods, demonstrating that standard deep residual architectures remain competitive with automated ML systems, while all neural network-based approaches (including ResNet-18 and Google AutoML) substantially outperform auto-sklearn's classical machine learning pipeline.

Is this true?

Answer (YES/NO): NO